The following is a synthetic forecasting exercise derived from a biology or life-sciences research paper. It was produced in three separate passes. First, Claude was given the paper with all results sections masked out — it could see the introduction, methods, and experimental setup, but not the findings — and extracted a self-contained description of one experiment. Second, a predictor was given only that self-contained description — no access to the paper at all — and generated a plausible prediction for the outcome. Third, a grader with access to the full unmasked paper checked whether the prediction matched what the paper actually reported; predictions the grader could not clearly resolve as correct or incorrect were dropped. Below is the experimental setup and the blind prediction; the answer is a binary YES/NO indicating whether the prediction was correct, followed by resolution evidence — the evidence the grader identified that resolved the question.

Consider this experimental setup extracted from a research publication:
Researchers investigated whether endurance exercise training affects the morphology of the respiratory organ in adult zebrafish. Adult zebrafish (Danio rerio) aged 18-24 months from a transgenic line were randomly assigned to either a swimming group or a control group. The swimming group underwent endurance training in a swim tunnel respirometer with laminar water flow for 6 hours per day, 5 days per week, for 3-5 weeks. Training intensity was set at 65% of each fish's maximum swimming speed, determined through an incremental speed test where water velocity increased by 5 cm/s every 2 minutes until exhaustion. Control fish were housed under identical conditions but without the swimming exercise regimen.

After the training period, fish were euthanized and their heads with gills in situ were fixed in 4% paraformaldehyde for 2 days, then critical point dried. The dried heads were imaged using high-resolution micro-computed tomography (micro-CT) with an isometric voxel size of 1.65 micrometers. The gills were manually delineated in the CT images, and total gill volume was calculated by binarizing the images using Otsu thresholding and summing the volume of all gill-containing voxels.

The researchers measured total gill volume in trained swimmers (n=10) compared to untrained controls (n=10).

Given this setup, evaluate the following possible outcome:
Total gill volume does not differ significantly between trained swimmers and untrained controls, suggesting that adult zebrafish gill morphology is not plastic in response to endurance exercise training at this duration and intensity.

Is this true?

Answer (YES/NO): NO